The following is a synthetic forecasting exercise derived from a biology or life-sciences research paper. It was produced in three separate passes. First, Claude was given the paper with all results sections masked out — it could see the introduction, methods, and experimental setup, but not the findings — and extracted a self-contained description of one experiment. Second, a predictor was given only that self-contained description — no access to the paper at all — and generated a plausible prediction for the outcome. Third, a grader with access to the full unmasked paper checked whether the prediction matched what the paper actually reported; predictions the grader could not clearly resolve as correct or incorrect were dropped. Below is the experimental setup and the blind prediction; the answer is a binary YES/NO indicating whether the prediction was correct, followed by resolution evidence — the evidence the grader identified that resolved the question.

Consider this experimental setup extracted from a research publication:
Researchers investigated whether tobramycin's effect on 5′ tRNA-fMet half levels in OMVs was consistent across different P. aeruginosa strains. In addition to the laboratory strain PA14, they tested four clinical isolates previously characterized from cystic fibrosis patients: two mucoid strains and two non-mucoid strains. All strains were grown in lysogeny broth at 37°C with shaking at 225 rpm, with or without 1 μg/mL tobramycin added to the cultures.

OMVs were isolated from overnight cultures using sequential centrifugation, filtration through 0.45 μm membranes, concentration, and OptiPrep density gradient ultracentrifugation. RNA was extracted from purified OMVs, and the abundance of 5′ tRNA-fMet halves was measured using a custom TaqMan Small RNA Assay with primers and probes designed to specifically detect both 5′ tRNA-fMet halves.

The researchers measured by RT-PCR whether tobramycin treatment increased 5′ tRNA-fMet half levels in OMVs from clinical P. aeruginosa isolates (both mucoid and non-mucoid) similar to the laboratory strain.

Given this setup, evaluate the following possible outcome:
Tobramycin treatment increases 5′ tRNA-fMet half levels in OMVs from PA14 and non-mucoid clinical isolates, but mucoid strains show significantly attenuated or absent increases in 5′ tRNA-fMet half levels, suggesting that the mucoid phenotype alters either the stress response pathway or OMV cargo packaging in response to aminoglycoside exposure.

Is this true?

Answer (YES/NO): NO